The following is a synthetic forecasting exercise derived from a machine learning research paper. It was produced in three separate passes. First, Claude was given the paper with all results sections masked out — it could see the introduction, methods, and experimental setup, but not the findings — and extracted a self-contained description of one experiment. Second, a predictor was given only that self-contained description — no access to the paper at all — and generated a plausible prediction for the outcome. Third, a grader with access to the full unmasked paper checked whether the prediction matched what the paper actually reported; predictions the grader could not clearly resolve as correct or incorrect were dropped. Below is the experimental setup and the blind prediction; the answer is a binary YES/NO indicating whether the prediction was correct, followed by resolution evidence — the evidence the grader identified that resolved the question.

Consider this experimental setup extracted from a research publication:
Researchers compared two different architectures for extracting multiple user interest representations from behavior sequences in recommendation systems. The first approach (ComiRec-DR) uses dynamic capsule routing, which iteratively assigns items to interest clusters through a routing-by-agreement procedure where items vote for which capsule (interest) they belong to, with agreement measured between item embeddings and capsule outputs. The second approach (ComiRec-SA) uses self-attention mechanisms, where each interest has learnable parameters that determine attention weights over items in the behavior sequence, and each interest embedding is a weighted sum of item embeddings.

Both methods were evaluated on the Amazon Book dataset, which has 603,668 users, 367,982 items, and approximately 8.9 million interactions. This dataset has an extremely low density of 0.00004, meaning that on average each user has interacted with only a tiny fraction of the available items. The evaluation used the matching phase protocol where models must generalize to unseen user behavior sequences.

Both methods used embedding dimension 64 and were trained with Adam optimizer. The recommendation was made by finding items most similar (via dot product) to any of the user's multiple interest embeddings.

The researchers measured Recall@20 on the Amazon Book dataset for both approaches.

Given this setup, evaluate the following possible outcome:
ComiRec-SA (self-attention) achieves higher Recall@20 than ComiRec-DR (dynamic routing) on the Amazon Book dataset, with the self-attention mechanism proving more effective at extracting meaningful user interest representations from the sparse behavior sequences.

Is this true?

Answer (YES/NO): YES